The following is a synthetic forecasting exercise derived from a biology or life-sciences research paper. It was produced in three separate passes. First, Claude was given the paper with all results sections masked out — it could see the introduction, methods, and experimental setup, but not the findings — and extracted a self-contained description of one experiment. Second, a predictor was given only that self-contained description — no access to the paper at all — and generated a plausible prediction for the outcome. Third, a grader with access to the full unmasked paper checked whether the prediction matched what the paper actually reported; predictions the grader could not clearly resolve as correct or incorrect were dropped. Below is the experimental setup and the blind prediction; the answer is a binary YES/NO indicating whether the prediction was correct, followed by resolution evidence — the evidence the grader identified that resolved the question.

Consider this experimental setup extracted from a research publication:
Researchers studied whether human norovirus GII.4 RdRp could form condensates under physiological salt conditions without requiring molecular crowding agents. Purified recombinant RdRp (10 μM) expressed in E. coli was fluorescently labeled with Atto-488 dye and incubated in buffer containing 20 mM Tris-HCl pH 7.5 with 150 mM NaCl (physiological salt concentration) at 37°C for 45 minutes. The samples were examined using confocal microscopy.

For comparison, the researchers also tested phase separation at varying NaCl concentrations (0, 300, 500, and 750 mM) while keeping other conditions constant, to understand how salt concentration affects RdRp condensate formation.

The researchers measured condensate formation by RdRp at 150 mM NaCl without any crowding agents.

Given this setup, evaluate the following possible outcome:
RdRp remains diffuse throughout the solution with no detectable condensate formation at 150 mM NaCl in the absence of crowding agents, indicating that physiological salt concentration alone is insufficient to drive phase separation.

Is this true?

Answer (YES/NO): NO